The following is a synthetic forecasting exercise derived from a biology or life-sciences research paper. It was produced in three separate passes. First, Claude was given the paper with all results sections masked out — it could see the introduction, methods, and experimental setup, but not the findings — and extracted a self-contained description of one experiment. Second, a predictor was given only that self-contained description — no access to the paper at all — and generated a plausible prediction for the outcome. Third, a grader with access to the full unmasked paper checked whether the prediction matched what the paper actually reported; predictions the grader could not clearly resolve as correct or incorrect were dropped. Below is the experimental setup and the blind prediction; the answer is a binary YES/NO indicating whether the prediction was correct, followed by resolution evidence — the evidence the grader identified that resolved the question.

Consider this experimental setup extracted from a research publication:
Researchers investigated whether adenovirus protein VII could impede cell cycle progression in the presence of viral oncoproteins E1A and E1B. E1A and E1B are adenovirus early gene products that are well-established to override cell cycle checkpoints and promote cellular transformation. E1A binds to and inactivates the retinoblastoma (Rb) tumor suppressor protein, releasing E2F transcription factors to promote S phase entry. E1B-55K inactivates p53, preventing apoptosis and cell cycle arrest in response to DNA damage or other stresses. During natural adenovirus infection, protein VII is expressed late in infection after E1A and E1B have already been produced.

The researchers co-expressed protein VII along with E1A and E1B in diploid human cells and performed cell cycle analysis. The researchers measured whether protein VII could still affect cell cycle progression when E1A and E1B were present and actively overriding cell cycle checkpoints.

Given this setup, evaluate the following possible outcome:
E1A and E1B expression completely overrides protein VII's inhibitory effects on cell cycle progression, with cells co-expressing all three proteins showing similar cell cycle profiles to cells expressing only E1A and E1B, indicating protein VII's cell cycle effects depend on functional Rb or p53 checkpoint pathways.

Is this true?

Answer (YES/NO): NO